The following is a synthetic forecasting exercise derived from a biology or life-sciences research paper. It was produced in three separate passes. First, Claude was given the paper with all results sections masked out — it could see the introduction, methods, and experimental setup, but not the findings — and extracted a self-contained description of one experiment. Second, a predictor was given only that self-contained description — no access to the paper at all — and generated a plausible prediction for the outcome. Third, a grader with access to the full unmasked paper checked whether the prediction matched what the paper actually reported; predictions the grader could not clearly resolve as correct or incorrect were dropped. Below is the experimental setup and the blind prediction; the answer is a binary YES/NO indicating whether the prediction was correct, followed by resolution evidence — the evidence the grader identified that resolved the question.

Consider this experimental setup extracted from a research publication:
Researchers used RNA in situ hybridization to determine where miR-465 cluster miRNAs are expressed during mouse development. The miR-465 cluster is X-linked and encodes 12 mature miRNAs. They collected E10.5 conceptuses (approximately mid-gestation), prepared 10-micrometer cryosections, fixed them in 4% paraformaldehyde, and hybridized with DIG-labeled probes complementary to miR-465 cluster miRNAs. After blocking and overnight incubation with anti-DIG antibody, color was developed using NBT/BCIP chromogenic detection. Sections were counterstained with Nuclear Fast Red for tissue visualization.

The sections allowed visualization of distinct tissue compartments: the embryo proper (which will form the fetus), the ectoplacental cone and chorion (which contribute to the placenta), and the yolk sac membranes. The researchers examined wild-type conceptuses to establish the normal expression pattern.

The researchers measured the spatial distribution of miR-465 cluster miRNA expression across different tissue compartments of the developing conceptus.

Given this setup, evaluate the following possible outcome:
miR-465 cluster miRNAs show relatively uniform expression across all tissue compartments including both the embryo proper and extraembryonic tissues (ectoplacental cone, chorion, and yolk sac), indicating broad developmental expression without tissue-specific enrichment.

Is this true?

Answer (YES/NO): NO